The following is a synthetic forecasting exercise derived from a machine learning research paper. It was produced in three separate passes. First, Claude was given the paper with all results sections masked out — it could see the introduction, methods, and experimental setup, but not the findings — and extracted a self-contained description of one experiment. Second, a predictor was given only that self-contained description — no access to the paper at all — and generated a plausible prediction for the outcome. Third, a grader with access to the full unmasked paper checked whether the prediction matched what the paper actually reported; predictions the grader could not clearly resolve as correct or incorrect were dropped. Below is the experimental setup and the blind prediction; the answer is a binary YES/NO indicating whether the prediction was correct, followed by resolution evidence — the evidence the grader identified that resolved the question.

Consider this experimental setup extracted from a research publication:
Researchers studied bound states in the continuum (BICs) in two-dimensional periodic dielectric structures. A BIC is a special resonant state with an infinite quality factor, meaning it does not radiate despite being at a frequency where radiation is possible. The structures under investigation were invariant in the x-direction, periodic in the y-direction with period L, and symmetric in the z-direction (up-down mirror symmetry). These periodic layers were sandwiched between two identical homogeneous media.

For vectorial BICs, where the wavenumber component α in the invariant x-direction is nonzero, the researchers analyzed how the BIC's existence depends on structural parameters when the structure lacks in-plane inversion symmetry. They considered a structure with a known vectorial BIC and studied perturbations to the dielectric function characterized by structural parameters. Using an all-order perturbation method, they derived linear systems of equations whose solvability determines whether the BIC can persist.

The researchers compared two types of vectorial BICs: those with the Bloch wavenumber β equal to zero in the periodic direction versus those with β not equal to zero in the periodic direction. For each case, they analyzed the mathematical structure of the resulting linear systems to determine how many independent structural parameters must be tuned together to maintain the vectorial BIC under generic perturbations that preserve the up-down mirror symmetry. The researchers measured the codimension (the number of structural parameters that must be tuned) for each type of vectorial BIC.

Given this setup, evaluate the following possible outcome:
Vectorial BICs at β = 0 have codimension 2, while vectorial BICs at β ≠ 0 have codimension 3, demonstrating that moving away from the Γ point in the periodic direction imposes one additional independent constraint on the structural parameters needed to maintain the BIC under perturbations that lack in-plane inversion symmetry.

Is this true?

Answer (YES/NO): NO